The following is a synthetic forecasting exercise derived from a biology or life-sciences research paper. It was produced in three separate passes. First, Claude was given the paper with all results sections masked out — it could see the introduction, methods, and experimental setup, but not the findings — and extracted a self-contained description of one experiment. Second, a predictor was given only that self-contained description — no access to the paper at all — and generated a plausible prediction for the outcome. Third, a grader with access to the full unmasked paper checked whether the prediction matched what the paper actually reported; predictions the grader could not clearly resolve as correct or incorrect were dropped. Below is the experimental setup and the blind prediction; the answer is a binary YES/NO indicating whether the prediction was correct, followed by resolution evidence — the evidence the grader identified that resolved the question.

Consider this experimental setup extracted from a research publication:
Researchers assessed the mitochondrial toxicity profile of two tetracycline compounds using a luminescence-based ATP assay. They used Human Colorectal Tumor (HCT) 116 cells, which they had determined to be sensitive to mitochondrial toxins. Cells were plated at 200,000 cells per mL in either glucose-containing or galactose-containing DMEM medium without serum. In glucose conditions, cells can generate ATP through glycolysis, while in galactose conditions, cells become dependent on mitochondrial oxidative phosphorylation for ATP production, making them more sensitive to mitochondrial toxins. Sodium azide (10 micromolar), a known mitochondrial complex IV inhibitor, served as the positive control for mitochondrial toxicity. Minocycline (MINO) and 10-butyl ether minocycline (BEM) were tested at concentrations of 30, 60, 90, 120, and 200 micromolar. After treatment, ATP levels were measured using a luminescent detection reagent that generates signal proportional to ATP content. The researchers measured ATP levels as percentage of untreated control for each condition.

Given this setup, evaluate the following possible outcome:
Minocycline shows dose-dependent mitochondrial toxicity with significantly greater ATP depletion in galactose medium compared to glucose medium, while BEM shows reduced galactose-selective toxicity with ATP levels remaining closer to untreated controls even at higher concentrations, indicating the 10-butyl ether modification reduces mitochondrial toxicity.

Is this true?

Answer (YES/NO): NO